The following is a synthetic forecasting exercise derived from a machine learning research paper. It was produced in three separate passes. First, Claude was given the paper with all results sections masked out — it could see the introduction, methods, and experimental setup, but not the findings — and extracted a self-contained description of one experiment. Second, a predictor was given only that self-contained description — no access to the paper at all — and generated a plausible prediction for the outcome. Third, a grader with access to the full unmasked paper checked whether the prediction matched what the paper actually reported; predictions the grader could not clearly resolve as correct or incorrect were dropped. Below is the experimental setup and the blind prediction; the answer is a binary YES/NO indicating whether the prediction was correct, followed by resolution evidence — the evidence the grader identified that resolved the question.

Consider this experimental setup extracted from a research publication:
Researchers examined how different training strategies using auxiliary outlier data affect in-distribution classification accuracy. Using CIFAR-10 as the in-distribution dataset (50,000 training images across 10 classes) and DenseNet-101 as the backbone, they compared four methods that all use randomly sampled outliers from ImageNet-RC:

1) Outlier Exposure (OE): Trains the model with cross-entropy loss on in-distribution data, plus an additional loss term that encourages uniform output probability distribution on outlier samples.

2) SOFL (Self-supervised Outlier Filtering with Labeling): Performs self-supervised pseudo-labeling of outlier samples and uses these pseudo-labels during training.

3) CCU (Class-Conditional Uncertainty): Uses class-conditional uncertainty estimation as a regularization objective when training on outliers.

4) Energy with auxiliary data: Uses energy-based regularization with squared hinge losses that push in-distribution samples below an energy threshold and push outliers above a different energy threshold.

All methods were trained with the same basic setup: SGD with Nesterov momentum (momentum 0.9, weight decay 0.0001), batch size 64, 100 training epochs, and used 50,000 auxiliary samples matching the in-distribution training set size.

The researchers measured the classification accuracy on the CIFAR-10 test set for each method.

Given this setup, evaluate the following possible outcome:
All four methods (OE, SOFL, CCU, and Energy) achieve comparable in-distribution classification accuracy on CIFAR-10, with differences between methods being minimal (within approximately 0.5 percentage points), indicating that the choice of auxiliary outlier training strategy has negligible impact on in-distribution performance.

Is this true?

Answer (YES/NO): NO